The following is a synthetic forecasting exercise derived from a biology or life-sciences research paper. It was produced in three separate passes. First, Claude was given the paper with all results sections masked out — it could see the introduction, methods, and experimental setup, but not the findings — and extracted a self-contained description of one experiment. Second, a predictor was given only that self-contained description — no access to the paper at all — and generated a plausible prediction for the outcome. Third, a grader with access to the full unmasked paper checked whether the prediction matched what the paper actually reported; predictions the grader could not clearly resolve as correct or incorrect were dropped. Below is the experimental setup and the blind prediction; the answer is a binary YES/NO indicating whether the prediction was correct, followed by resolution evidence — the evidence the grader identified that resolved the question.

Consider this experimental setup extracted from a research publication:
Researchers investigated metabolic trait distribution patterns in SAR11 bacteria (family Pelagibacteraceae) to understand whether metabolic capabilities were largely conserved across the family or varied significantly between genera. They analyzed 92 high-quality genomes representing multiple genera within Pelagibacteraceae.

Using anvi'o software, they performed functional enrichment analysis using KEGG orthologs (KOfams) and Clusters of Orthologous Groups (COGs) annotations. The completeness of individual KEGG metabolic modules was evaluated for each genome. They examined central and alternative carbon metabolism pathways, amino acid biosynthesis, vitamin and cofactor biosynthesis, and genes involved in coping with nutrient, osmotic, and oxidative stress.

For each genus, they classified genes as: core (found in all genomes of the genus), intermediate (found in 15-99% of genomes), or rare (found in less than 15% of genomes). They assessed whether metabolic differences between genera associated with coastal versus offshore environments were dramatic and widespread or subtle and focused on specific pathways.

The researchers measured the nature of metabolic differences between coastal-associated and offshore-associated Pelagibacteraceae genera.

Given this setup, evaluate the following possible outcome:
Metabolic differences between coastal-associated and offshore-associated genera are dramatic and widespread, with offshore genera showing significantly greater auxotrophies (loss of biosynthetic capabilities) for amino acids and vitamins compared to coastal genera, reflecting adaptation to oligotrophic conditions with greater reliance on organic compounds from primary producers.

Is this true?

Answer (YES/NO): NO